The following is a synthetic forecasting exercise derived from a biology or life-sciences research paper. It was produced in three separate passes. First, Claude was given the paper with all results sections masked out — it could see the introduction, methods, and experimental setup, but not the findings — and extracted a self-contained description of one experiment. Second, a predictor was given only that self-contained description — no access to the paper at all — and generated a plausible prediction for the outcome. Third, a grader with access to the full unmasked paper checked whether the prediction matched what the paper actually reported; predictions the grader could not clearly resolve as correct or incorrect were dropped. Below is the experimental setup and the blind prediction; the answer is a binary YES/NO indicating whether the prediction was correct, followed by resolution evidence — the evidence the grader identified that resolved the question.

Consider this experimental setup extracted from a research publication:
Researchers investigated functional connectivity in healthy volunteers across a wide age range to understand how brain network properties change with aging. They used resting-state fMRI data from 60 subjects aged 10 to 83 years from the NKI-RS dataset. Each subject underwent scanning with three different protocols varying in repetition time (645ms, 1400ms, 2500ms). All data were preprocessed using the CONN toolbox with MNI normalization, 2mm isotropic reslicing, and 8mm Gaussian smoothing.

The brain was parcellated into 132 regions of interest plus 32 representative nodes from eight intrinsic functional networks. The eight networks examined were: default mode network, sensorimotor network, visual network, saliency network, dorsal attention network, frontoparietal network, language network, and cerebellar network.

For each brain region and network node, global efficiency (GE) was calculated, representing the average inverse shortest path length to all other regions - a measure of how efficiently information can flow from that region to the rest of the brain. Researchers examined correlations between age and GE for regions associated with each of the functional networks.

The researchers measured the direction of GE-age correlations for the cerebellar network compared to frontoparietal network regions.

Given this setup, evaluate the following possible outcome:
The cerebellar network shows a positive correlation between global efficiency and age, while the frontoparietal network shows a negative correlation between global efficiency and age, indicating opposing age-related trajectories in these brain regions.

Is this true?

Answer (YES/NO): NO